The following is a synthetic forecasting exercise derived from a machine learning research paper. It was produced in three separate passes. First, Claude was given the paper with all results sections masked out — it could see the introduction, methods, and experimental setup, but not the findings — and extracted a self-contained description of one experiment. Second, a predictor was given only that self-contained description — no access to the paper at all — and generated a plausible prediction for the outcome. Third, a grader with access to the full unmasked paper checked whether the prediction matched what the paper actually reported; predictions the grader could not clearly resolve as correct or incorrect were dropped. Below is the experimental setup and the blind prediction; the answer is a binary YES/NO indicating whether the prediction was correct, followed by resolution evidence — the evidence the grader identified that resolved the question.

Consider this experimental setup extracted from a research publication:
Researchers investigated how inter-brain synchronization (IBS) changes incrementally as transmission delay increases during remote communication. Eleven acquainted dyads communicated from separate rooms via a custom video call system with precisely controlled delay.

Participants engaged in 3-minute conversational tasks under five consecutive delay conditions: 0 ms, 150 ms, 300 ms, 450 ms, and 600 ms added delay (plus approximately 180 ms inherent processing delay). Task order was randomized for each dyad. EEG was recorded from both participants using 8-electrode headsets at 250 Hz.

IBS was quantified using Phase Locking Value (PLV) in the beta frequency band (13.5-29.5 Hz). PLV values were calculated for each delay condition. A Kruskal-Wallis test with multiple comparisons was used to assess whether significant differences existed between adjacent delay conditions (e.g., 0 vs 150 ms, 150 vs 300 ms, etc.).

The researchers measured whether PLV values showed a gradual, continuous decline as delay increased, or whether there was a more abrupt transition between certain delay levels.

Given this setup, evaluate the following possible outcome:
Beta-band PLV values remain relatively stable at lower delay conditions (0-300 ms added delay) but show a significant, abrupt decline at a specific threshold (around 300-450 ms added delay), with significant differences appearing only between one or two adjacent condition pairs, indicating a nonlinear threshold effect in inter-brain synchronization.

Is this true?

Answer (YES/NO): YES